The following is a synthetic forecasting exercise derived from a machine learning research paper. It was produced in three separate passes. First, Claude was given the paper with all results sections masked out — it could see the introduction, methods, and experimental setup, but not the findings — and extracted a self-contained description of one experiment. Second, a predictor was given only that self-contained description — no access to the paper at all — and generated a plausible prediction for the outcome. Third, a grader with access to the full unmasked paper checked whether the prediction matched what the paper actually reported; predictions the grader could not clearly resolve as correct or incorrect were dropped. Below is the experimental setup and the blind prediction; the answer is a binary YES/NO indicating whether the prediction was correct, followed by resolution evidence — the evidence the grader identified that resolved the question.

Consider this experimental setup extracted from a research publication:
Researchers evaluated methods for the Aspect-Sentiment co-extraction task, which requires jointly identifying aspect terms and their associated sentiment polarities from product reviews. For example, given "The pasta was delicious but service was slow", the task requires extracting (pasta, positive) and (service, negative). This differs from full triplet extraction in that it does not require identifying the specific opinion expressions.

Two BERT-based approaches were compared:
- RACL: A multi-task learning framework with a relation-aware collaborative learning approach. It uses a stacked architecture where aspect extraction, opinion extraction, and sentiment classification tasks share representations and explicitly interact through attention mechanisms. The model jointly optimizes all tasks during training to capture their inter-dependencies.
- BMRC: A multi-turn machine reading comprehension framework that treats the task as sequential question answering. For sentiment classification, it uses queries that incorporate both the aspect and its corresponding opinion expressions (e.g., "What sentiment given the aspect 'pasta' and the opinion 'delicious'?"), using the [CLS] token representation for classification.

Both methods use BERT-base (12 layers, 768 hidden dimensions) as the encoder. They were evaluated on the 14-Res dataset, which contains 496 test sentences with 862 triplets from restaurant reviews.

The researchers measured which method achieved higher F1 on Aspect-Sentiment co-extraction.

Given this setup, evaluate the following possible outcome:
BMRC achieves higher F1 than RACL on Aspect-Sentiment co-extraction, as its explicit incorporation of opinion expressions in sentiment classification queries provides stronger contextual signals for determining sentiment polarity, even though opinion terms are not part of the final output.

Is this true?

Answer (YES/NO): NO